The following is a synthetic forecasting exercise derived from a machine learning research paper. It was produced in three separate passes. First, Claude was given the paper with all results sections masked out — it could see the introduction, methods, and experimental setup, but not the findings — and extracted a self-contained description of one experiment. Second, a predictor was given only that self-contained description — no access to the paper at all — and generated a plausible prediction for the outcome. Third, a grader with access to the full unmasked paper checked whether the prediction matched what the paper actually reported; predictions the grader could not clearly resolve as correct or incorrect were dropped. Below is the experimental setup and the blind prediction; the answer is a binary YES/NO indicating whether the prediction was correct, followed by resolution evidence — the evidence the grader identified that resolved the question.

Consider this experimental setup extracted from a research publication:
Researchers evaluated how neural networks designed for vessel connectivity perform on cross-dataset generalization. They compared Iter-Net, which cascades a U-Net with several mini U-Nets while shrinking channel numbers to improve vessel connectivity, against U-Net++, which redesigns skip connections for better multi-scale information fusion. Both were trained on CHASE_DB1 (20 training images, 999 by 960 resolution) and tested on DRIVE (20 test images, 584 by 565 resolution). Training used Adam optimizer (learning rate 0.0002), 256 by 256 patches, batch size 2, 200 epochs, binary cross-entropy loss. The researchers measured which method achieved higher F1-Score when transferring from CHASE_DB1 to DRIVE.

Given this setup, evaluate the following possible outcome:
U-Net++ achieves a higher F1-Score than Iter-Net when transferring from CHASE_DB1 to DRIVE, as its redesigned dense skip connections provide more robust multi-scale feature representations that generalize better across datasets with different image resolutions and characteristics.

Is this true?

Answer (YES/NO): NO